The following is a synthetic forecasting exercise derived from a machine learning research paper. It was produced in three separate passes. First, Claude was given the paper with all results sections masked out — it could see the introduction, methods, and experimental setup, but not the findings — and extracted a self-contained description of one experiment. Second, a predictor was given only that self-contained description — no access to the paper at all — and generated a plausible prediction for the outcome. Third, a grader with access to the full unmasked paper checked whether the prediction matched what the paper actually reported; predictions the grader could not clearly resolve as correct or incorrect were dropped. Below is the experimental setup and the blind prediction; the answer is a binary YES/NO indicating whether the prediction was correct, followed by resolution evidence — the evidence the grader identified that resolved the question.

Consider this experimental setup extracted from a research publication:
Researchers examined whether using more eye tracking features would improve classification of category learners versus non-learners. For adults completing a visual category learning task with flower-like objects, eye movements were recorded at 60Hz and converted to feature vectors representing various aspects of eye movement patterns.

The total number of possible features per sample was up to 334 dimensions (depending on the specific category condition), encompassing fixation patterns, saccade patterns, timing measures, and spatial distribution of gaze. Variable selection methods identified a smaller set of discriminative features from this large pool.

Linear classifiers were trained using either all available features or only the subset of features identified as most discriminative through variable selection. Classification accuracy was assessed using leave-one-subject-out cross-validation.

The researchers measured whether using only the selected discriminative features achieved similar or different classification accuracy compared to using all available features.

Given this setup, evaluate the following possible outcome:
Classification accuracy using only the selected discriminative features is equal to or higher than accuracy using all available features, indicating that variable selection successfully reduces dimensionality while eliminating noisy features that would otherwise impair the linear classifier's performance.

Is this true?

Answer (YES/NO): YES